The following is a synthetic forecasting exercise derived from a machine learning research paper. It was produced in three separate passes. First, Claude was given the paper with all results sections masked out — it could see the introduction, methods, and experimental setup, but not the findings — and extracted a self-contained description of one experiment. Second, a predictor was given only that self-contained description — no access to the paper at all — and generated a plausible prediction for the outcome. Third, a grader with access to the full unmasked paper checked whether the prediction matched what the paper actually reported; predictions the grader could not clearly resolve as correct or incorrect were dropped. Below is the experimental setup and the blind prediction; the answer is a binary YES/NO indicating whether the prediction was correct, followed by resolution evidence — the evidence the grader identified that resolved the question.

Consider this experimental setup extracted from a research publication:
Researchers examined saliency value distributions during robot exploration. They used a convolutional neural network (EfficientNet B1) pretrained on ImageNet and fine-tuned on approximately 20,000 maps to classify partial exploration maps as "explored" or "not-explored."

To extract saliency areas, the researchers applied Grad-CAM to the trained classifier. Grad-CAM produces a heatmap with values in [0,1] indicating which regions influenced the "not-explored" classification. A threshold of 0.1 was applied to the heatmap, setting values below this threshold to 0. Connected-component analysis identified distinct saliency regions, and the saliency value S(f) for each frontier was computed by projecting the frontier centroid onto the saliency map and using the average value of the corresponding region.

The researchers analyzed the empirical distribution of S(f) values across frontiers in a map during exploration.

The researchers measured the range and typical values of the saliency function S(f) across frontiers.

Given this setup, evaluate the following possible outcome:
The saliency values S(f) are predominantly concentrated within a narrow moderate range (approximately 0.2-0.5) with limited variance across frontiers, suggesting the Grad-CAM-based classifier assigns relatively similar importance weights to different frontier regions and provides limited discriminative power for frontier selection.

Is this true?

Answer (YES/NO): NO